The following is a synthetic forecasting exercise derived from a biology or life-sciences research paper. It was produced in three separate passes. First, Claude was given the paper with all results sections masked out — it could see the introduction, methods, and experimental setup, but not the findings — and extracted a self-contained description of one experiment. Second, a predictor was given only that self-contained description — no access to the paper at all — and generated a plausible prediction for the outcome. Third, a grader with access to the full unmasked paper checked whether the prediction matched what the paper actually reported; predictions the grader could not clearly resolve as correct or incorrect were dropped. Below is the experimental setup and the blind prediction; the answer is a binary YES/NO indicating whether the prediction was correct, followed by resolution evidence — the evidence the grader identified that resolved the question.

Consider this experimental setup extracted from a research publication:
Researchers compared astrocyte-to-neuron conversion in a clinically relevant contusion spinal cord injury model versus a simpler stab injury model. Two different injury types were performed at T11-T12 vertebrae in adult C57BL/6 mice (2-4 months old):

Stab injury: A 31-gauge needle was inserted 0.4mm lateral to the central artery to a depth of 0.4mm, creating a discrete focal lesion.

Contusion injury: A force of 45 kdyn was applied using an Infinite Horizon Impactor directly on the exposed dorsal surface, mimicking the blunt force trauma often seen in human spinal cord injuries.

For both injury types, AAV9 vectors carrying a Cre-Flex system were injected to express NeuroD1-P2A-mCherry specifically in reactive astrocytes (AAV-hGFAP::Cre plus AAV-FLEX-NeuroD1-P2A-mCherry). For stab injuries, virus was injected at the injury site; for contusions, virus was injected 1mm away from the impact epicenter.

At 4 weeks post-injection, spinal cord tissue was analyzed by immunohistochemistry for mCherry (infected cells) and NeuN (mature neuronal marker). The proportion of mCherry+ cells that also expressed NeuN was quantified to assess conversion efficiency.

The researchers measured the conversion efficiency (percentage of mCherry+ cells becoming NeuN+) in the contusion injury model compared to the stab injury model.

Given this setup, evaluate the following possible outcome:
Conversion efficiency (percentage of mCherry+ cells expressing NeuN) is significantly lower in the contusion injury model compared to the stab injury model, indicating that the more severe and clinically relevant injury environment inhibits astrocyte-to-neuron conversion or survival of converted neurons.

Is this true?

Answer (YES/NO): NO